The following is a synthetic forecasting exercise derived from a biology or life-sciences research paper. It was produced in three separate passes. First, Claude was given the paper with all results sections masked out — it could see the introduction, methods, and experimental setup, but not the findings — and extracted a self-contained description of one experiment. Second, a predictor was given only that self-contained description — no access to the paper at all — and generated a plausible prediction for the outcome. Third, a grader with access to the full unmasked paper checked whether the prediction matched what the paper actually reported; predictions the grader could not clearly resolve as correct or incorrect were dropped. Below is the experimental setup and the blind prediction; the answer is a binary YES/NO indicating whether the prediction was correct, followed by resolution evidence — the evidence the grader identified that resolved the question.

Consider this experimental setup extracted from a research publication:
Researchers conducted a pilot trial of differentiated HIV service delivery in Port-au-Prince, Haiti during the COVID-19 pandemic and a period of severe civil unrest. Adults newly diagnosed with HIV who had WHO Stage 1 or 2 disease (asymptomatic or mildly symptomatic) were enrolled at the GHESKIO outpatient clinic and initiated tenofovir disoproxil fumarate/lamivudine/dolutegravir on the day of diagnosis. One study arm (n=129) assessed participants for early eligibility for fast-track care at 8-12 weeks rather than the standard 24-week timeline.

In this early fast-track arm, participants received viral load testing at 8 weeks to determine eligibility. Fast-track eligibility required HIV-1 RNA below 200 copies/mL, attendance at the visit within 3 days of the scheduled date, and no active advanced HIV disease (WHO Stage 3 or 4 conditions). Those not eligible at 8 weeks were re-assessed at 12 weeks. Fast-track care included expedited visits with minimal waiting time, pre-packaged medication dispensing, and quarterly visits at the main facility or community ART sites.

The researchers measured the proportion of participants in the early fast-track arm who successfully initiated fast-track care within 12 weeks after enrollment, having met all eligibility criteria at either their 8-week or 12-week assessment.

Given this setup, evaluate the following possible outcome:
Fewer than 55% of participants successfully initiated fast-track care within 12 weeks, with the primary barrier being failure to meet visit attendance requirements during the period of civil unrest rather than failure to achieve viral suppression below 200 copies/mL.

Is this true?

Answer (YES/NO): NO